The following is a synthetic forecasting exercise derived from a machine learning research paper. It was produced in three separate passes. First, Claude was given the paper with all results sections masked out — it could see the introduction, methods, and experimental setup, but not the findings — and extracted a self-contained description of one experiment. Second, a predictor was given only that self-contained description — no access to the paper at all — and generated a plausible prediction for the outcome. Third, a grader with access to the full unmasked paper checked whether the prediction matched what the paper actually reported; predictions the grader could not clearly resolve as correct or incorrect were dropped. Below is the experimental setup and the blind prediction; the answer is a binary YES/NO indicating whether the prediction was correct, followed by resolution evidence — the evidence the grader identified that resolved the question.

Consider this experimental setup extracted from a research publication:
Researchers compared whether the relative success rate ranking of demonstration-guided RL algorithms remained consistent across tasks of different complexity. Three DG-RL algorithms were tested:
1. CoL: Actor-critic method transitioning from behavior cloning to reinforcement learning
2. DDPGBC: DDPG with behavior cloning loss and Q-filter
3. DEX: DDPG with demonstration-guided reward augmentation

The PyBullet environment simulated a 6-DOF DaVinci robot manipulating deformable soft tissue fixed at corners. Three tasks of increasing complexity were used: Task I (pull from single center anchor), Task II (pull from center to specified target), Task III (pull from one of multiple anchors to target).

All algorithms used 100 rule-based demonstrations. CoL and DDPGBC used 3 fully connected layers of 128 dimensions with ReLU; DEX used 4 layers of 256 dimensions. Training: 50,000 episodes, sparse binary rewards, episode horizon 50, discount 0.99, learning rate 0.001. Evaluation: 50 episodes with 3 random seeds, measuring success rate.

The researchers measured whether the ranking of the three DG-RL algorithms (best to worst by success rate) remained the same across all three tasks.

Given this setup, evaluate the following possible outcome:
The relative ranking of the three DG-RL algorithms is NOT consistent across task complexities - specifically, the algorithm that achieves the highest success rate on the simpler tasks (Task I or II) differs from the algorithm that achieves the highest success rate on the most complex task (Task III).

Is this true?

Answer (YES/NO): YES